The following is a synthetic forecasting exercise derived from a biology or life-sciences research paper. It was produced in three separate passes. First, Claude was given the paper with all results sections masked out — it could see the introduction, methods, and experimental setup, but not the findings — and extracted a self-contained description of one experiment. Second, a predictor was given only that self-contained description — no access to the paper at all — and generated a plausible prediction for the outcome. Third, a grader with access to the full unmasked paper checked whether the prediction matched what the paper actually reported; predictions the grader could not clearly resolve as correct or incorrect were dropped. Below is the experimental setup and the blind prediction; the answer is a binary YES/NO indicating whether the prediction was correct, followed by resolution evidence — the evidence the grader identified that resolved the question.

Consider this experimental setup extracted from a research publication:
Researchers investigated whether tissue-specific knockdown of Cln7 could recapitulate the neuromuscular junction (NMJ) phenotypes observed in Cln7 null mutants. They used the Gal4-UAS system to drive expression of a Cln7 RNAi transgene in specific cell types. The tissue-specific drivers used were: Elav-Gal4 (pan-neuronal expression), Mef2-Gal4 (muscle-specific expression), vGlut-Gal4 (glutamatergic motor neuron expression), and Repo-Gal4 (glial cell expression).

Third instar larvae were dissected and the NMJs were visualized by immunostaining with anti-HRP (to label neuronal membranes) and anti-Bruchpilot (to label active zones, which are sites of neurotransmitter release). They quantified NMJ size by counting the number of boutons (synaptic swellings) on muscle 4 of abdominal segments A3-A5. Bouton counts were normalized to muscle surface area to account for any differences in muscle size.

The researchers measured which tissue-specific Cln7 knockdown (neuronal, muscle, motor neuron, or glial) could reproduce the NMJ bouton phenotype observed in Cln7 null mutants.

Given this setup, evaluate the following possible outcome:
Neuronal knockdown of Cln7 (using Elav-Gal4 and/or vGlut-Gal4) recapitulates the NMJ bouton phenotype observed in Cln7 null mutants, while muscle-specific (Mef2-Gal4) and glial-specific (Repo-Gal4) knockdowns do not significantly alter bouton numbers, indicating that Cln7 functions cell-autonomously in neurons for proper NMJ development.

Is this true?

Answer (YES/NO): NO